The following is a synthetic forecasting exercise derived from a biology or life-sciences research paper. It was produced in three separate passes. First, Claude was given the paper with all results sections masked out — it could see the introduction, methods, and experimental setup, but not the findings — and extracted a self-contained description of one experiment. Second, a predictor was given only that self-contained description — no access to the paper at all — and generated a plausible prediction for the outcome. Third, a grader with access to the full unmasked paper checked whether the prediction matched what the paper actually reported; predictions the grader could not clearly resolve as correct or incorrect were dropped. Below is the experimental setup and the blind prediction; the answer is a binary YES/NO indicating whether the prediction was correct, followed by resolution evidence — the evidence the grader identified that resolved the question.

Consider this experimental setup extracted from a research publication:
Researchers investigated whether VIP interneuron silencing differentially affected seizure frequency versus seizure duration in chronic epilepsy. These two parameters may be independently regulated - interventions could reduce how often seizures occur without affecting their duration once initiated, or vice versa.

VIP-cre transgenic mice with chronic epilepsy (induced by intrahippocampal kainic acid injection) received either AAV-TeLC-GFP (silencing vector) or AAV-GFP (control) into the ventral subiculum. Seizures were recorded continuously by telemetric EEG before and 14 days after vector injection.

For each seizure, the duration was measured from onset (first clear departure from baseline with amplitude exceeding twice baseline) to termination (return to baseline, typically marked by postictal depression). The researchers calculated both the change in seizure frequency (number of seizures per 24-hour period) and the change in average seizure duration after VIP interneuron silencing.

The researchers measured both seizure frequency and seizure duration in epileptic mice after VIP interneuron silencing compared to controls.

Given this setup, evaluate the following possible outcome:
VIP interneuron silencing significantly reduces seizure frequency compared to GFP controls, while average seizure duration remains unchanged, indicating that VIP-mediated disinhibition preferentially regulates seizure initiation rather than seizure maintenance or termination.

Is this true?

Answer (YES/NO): NO